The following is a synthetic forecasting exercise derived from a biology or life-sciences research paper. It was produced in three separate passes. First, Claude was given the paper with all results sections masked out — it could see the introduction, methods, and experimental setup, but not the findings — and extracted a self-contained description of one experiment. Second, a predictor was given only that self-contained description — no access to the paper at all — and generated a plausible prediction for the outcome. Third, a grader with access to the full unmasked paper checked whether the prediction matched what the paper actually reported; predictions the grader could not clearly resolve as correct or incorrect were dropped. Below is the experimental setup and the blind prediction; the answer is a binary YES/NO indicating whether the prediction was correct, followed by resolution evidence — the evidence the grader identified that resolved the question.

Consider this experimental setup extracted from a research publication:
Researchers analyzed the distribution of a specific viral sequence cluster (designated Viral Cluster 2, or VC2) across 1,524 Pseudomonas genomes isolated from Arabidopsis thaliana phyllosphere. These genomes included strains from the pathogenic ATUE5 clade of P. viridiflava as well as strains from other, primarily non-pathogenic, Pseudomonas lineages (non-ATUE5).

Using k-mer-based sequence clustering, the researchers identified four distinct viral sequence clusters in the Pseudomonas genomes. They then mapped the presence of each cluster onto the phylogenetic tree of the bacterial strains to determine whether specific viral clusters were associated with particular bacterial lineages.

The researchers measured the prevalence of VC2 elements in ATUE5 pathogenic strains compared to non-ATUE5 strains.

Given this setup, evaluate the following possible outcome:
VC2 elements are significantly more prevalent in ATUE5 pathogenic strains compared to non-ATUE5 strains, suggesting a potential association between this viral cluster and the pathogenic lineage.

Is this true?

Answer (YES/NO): YES